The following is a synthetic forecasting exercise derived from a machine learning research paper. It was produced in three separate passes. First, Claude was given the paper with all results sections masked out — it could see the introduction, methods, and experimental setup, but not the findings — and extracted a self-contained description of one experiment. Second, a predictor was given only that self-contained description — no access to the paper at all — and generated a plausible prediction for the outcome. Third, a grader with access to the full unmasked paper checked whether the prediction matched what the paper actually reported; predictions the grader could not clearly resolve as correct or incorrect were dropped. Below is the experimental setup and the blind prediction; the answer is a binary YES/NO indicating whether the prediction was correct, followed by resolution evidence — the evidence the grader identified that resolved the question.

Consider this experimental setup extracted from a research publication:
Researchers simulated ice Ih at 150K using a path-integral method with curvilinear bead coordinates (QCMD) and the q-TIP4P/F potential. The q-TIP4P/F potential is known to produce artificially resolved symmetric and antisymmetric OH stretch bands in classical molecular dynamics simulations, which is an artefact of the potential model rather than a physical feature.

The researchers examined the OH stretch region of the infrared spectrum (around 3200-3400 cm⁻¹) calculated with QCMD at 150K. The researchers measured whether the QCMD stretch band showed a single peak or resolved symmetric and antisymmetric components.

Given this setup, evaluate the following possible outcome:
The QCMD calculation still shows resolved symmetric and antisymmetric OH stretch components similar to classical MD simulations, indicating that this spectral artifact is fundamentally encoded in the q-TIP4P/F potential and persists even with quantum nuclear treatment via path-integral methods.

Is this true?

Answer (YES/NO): YES